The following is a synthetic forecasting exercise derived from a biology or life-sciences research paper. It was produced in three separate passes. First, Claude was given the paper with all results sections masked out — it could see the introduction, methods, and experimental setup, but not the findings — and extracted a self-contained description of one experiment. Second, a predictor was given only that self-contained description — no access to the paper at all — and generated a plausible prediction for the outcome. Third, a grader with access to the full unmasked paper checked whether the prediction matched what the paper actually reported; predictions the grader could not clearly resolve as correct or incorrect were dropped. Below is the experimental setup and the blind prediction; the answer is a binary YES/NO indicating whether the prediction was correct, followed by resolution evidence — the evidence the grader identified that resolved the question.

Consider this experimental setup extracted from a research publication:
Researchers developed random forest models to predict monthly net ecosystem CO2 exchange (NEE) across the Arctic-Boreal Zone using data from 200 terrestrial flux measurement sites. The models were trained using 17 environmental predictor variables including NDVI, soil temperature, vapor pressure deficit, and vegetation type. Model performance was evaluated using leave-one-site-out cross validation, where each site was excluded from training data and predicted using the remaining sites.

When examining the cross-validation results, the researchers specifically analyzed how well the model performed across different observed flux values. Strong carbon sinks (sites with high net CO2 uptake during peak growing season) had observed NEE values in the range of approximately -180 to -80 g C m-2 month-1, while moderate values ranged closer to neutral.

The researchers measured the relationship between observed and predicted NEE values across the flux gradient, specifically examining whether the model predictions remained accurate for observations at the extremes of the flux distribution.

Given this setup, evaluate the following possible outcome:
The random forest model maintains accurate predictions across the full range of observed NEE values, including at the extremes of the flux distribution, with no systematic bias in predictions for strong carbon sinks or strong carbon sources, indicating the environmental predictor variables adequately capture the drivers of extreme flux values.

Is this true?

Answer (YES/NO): NO